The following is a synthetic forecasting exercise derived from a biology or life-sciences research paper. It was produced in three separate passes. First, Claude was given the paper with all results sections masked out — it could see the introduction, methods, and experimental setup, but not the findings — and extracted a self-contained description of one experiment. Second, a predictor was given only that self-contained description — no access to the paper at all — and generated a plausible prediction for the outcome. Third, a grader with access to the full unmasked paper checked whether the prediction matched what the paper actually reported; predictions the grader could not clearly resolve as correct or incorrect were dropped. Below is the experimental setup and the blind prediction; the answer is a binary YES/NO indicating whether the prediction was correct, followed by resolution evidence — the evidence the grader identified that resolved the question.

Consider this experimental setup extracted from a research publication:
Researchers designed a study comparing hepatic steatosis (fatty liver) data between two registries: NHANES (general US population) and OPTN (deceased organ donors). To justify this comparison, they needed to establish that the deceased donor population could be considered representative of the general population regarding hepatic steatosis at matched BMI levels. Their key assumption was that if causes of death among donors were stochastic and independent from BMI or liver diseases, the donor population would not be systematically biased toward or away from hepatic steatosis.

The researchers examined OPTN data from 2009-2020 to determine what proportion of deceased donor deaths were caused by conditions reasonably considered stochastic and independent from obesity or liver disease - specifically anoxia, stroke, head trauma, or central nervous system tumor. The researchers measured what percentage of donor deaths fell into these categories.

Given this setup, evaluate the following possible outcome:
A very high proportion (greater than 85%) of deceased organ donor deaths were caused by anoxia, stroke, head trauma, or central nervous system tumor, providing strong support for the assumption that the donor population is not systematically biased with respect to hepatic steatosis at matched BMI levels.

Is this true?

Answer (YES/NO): YES